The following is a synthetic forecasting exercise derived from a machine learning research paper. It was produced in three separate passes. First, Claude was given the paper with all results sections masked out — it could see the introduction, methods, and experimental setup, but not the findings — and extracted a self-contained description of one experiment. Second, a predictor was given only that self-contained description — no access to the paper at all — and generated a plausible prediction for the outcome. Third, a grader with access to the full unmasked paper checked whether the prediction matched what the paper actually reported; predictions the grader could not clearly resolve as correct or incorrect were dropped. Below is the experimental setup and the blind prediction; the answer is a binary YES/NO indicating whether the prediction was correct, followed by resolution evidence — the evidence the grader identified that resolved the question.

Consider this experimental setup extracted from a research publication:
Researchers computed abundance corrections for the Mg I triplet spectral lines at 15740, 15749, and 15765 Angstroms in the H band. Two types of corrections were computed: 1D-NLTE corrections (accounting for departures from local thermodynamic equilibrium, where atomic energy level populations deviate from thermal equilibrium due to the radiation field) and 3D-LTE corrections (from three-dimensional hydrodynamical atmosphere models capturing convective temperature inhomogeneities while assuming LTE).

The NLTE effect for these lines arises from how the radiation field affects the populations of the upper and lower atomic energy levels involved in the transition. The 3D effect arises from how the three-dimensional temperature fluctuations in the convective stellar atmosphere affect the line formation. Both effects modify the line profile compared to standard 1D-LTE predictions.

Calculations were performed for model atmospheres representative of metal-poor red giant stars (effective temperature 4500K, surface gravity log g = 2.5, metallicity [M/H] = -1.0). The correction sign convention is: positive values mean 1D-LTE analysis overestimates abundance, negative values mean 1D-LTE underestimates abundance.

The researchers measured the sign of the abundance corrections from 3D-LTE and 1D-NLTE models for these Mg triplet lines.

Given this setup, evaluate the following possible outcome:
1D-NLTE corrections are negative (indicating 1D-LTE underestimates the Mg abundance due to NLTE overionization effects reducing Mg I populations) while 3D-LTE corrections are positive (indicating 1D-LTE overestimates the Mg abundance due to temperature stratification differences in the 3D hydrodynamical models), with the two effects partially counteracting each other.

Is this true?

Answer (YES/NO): NO